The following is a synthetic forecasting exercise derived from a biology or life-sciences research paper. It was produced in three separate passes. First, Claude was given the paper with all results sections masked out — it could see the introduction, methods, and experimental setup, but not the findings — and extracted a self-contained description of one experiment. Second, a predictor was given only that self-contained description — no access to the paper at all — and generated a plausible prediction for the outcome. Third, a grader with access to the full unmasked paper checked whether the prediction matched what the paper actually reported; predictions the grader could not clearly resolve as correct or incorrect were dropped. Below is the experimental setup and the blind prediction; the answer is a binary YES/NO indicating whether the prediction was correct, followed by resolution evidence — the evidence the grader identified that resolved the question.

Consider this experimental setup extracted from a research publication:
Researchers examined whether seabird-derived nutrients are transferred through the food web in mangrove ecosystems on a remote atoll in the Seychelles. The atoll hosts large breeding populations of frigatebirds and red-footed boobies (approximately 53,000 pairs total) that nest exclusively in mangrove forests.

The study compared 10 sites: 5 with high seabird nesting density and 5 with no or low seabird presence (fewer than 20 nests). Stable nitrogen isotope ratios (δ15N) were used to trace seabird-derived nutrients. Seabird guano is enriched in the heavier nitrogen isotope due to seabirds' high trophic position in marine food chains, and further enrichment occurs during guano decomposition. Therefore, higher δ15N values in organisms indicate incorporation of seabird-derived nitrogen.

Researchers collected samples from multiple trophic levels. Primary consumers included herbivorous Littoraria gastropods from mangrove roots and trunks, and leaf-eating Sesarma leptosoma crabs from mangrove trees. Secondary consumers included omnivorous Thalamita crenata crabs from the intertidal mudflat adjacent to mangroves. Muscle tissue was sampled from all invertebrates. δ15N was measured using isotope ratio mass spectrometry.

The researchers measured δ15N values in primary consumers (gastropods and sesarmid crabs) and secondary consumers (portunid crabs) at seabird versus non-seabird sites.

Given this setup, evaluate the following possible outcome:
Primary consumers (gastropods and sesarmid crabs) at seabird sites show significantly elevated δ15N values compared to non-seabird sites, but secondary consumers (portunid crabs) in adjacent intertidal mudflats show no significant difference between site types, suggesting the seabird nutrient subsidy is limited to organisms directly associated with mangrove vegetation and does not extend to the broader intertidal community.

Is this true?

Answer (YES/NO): NO